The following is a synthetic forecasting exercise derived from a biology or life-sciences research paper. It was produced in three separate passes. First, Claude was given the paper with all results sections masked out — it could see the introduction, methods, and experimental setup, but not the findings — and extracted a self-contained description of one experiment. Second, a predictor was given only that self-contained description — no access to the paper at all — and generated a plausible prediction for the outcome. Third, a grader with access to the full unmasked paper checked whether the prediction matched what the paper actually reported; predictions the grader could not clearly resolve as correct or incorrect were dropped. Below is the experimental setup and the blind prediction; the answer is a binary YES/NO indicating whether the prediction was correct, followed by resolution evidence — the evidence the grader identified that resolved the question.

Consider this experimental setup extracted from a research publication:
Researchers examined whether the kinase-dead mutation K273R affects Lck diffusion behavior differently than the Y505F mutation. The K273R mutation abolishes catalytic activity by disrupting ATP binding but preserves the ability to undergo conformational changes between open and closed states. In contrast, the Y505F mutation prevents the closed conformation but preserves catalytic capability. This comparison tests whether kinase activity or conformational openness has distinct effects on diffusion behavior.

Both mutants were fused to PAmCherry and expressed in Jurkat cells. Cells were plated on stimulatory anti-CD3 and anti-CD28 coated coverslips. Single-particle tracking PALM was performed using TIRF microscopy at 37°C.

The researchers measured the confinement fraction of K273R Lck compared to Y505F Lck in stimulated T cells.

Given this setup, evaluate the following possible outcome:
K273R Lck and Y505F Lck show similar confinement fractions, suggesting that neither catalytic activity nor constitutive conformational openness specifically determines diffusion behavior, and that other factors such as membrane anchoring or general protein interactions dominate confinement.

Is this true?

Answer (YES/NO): NO